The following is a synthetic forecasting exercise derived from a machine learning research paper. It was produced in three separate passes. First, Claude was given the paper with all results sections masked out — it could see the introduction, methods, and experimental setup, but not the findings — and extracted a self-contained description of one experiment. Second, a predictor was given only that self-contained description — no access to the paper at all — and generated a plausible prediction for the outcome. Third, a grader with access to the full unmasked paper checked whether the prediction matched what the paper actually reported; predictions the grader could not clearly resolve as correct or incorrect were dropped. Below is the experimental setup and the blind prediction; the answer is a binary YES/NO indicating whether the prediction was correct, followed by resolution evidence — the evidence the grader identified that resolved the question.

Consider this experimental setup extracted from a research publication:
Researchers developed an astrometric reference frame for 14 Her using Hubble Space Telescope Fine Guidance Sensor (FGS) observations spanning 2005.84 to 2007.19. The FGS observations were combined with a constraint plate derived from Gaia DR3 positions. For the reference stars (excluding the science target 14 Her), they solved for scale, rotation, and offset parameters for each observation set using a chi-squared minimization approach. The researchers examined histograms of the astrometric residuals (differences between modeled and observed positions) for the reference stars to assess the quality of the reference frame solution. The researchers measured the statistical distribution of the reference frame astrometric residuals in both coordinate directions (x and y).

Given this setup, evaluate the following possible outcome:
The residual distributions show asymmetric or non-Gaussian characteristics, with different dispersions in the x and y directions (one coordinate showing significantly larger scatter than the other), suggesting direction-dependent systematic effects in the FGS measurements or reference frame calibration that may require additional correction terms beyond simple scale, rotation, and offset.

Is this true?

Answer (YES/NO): NO